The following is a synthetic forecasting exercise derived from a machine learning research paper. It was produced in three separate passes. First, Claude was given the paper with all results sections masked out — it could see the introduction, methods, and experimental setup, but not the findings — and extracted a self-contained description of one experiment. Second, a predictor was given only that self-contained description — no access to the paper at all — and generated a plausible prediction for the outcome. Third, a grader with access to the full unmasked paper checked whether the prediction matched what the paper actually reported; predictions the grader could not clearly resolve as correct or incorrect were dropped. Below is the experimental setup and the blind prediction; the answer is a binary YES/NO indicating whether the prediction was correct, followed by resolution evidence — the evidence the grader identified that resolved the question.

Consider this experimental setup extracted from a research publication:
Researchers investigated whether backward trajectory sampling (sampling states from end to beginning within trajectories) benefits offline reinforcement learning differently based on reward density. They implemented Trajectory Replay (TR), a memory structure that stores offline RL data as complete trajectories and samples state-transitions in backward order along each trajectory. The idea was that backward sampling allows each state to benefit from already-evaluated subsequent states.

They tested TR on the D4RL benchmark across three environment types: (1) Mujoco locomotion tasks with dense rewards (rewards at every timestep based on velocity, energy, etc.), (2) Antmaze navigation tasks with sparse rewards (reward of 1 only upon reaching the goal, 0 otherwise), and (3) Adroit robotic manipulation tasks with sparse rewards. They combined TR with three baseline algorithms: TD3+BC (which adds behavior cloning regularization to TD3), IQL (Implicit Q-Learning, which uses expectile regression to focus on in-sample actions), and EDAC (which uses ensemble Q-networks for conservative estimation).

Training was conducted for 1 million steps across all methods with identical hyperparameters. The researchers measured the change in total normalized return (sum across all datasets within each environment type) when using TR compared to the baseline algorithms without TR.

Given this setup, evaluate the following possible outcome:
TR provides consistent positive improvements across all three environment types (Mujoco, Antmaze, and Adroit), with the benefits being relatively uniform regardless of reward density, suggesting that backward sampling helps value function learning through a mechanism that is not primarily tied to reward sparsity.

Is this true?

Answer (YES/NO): NO